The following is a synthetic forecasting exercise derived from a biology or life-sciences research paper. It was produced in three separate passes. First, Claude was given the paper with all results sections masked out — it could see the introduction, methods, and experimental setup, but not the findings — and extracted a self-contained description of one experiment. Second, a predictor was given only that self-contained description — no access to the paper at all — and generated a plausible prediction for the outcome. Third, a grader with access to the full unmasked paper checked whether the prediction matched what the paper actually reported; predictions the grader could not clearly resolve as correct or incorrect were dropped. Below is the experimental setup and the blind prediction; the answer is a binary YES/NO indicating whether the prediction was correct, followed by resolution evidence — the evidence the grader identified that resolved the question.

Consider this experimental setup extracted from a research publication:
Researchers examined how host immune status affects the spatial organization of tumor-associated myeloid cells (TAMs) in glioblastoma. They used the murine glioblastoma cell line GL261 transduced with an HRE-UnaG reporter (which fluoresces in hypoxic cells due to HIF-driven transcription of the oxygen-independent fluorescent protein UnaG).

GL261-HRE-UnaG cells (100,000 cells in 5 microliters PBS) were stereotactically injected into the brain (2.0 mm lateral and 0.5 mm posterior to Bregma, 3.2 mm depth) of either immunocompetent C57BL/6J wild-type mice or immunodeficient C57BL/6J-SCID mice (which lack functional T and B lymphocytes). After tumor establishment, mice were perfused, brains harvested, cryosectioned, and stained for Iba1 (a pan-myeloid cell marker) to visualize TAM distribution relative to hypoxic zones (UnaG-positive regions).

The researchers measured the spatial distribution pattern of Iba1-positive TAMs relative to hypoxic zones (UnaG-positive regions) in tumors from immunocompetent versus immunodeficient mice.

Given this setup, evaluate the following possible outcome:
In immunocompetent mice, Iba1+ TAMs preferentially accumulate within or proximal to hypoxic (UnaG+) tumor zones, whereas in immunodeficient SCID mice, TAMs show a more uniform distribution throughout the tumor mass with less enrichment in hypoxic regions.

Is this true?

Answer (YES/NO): YES